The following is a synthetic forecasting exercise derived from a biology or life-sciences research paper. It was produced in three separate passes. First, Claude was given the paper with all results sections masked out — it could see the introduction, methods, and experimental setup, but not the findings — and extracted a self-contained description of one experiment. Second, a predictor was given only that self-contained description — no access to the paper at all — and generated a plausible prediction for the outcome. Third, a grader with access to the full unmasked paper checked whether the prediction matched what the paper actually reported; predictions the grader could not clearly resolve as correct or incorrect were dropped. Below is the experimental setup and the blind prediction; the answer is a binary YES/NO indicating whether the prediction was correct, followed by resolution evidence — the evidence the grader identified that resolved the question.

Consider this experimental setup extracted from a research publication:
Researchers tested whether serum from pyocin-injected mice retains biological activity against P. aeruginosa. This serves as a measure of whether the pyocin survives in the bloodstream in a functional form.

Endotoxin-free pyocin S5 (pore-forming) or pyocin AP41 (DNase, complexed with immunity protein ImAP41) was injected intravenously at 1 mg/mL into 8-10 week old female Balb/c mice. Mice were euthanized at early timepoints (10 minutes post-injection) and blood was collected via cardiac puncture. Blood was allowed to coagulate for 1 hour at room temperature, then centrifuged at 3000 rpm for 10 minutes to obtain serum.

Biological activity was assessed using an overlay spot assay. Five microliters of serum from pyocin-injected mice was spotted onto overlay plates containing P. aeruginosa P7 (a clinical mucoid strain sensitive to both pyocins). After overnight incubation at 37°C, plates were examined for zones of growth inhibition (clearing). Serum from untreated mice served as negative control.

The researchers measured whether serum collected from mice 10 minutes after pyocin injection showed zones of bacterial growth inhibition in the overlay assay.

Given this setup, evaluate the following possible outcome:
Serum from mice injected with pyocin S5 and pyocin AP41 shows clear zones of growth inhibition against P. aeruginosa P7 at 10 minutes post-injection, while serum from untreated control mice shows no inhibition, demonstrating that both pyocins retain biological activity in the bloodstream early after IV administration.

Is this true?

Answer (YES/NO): YES